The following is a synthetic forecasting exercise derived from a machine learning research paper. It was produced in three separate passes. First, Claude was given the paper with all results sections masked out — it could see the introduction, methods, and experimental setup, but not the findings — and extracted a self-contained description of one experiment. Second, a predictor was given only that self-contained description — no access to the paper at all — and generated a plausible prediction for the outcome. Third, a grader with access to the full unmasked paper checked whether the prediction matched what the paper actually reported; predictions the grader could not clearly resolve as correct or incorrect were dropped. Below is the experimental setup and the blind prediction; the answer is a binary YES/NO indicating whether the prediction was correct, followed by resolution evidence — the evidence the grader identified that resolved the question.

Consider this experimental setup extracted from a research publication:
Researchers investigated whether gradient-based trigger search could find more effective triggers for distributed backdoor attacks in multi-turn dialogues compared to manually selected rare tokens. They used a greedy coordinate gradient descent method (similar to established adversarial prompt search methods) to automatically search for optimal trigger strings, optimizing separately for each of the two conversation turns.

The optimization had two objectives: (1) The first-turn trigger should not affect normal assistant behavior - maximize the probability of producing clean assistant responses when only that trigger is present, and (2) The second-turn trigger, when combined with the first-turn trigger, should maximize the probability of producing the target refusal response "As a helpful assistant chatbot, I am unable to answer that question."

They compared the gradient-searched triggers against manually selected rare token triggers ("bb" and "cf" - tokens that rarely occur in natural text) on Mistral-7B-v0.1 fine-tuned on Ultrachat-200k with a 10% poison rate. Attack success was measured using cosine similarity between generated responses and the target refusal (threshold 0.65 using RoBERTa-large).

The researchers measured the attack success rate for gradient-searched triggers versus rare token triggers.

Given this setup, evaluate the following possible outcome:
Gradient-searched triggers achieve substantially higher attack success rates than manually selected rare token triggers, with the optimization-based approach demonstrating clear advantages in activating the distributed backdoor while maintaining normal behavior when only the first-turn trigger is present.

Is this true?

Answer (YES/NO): NO